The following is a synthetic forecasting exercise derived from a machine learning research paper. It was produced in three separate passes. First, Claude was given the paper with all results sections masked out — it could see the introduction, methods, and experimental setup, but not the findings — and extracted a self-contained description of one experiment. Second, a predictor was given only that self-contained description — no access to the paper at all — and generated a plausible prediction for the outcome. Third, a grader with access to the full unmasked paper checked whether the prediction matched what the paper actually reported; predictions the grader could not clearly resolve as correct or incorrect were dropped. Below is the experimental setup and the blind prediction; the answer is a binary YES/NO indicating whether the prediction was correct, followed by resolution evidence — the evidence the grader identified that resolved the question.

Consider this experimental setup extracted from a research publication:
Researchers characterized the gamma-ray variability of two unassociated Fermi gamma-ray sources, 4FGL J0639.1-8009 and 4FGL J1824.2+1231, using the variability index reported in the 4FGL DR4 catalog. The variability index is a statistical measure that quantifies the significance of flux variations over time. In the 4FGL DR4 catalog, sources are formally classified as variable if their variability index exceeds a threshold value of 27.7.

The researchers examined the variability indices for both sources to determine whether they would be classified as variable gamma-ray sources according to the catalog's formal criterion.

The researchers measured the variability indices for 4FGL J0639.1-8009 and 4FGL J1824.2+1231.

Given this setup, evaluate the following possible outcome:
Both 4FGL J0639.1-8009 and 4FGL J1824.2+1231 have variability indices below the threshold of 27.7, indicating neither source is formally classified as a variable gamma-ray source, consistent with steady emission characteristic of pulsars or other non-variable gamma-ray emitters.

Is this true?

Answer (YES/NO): NO